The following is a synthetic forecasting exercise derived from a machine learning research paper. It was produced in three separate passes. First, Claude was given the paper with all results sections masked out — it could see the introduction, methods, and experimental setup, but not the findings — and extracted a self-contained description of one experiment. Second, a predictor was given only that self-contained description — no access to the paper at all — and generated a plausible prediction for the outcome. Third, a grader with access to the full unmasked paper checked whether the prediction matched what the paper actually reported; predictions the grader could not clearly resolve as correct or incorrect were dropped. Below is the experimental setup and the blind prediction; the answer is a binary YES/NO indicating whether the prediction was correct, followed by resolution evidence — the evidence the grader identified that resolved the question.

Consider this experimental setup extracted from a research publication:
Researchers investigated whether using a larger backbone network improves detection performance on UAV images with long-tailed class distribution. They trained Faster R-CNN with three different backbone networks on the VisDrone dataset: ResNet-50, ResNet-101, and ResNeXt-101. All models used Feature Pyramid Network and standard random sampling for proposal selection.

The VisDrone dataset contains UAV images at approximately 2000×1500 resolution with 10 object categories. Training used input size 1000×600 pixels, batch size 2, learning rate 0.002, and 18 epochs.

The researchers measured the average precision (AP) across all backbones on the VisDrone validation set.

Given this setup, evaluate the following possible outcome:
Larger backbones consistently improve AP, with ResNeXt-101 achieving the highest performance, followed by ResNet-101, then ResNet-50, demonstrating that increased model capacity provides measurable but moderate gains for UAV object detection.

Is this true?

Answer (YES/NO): YES